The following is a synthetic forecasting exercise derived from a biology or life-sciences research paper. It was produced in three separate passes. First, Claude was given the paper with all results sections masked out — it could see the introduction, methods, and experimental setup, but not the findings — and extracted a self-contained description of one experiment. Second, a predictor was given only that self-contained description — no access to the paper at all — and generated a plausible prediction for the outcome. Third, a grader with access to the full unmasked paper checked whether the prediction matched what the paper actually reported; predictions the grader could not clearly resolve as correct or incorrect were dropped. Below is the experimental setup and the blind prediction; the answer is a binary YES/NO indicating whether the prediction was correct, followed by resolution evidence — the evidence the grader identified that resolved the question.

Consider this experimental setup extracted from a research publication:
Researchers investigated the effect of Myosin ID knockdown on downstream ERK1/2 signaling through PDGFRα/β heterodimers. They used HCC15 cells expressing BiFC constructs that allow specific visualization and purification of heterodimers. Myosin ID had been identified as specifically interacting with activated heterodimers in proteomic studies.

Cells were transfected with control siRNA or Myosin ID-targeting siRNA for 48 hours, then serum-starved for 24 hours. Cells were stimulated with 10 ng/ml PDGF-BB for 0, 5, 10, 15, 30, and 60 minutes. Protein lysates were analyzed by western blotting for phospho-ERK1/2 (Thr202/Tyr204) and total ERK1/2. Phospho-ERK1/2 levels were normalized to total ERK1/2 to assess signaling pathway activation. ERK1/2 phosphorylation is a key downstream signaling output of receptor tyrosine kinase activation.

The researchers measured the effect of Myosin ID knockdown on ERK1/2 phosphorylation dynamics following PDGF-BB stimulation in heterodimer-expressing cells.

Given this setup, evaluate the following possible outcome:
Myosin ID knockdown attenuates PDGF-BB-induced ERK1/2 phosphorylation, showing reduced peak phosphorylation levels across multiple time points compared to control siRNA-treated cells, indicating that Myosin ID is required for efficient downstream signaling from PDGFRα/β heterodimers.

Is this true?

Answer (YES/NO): NO